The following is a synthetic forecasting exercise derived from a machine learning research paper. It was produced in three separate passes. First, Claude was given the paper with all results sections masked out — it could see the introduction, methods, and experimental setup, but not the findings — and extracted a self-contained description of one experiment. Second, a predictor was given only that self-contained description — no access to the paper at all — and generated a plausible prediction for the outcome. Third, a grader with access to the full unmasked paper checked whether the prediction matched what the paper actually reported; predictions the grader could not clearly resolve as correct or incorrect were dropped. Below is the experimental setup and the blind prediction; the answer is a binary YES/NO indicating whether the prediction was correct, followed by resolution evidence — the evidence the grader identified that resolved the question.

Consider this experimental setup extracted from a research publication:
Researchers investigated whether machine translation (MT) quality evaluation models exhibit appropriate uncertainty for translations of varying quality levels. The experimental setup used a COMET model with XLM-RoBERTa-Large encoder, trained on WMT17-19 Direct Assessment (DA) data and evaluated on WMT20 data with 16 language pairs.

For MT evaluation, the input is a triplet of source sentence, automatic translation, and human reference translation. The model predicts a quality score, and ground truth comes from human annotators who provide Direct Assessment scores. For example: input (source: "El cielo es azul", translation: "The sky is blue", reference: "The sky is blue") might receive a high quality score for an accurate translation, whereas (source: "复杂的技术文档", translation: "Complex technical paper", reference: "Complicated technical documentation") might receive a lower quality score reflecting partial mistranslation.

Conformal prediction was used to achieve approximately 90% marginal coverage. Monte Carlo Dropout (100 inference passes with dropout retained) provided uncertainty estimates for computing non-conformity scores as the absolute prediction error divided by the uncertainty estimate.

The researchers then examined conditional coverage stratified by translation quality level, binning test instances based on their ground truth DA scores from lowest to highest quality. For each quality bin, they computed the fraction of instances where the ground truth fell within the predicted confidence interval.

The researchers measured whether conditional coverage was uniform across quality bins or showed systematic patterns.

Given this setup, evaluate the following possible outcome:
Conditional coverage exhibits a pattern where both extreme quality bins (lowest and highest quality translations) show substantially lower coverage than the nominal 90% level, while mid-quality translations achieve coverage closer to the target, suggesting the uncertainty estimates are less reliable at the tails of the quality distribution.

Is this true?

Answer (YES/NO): YES